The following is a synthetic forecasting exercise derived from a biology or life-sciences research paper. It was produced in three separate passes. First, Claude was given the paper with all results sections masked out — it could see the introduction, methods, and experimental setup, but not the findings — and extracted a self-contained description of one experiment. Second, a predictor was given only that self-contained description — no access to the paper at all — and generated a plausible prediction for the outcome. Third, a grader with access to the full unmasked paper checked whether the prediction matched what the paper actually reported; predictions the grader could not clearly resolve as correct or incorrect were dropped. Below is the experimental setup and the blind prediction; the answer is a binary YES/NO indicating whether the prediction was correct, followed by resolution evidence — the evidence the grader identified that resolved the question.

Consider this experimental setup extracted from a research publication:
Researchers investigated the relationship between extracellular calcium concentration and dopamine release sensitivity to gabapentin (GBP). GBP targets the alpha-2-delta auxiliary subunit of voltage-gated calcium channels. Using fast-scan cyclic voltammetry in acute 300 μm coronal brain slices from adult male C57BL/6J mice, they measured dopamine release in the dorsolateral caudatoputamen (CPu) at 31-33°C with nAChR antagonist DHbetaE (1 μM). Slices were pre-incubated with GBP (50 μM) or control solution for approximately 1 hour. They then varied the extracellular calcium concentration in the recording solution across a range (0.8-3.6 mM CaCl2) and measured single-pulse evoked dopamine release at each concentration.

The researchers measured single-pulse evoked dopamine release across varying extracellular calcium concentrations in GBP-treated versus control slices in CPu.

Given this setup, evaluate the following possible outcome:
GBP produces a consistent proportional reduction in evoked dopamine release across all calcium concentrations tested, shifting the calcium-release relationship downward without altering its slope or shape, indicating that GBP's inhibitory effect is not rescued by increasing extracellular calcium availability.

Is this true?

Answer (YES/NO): NO